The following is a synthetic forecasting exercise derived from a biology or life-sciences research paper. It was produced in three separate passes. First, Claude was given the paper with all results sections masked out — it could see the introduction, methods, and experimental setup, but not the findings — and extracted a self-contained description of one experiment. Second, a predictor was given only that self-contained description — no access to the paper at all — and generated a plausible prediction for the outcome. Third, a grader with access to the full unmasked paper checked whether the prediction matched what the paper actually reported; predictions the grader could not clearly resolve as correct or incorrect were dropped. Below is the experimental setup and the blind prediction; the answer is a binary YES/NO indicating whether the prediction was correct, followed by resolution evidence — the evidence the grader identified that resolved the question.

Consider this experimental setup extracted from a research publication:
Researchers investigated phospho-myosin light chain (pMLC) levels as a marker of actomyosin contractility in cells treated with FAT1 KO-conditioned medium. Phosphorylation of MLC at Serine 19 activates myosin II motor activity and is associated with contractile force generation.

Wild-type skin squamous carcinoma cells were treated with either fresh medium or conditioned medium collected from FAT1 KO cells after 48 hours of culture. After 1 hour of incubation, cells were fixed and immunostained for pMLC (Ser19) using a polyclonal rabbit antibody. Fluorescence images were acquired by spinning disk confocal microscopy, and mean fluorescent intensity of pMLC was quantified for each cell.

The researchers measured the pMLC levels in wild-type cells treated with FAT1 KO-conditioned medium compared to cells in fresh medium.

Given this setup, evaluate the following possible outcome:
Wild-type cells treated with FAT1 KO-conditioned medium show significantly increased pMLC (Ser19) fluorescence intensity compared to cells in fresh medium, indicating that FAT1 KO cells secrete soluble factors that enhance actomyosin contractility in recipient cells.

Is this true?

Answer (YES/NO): NO